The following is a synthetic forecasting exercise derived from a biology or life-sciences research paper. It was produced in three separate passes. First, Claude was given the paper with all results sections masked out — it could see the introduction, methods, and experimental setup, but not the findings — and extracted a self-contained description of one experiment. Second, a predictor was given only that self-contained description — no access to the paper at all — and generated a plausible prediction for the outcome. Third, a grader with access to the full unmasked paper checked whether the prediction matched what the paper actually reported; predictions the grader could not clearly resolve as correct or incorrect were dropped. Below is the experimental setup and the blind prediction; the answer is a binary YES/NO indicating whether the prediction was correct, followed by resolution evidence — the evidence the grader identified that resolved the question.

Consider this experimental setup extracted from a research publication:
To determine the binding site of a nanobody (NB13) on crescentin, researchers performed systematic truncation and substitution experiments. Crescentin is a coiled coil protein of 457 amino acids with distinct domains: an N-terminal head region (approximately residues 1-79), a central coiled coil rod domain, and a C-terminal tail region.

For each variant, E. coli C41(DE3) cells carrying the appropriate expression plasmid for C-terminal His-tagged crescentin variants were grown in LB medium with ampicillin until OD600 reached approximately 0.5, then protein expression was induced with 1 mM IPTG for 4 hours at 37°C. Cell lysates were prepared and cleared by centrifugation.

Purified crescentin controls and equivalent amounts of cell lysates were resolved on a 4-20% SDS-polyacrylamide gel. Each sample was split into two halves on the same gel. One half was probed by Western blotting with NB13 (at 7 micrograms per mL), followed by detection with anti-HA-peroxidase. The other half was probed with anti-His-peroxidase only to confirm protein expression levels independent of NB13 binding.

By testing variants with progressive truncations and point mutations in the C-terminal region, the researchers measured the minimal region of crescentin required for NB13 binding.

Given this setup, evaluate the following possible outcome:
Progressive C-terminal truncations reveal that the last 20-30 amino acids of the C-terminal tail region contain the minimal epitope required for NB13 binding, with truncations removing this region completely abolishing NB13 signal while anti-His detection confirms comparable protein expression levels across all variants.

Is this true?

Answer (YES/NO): NO